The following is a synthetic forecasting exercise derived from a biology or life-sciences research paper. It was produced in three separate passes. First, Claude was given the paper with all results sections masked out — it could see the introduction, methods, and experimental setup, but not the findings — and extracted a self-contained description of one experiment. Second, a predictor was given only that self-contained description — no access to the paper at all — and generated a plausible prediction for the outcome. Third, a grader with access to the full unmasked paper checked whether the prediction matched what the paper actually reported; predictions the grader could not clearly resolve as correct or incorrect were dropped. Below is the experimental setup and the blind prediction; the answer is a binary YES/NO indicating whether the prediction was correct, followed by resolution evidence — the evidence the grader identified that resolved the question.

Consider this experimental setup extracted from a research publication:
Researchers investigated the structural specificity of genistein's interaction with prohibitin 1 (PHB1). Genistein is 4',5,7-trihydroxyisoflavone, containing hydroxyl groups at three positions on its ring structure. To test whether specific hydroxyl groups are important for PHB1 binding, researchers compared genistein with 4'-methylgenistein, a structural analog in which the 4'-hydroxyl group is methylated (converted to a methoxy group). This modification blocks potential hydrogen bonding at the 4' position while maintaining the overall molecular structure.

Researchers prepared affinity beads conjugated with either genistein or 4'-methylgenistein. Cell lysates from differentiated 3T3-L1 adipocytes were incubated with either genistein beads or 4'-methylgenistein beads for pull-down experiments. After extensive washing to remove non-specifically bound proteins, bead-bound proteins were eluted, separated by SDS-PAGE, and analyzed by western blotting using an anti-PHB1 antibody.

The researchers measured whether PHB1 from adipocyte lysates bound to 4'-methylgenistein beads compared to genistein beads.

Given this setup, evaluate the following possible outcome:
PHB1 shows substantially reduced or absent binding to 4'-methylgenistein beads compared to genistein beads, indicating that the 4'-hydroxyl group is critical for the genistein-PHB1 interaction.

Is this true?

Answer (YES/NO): YES